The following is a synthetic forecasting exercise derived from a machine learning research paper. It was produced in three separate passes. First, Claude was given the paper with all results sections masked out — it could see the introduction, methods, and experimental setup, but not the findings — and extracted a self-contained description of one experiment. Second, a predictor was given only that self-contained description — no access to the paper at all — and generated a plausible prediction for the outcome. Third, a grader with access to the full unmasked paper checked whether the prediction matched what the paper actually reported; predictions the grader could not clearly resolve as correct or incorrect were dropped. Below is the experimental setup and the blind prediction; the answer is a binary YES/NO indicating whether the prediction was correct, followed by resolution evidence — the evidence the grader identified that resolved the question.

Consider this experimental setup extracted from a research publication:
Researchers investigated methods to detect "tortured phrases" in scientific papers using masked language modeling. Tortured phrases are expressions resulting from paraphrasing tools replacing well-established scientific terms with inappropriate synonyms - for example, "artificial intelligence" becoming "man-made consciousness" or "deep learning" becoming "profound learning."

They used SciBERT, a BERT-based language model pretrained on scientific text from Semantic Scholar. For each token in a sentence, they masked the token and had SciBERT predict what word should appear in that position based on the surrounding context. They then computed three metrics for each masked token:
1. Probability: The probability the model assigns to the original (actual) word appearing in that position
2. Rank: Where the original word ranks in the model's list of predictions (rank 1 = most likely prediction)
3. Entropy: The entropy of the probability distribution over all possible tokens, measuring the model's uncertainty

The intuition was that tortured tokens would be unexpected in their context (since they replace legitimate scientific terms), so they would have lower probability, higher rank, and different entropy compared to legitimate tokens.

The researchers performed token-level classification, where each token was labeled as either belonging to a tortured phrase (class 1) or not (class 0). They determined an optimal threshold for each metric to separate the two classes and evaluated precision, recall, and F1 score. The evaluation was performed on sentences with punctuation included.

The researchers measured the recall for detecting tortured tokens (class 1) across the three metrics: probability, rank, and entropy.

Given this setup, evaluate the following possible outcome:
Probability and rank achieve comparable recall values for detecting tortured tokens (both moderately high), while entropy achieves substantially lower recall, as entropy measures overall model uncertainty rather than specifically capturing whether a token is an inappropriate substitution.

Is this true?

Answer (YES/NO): YES